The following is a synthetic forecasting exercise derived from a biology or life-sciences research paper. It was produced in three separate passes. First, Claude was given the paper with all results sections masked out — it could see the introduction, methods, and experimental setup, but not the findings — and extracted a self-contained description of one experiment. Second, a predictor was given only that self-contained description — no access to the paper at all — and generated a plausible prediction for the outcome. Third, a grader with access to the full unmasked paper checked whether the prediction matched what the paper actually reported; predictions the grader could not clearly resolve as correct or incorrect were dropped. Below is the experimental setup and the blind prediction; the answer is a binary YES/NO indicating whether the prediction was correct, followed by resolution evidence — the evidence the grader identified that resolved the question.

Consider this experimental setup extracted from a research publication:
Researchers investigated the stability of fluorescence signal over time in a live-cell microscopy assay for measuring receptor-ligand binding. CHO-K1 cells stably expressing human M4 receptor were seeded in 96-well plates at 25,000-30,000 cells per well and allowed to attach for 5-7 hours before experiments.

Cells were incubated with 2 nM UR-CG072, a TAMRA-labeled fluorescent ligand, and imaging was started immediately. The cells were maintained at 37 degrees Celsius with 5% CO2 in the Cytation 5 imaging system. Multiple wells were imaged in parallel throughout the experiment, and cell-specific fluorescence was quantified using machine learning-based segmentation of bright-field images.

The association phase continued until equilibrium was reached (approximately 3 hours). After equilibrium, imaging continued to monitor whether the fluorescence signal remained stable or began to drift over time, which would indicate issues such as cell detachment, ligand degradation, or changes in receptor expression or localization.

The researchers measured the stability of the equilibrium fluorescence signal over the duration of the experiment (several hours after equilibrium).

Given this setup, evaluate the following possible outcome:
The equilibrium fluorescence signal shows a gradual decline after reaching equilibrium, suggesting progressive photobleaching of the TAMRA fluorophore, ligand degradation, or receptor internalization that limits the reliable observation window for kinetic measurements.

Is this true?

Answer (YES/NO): NO